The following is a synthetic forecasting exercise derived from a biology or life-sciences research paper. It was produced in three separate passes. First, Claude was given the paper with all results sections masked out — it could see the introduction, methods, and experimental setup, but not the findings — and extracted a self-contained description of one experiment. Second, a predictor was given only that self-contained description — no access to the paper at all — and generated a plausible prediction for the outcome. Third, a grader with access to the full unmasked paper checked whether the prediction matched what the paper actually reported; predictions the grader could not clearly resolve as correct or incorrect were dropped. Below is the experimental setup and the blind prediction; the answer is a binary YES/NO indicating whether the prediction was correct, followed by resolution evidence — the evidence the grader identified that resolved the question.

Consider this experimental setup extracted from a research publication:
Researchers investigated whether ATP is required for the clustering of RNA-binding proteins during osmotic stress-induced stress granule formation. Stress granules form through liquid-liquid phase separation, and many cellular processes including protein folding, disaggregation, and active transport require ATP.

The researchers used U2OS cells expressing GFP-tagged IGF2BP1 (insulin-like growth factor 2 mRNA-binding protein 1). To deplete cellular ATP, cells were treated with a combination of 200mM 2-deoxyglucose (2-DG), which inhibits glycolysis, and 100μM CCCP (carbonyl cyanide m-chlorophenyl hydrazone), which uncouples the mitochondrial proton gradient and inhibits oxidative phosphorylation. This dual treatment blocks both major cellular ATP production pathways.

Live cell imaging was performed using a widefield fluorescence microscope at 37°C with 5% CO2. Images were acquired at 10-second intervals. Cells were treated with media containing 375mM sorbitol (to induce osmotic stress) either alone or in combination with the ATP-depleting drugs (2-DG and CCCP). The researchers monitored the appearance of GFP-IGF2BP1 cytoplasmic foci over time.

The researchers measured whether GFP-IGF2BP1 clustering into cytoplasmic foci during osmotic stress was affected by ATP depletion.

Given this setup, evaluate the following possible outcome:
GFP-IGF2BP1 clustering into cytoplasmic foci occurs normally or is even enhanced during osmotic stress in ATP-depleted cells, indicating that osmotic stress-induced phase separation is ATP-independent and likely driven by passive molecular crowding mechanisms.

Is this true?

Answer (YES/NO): NO